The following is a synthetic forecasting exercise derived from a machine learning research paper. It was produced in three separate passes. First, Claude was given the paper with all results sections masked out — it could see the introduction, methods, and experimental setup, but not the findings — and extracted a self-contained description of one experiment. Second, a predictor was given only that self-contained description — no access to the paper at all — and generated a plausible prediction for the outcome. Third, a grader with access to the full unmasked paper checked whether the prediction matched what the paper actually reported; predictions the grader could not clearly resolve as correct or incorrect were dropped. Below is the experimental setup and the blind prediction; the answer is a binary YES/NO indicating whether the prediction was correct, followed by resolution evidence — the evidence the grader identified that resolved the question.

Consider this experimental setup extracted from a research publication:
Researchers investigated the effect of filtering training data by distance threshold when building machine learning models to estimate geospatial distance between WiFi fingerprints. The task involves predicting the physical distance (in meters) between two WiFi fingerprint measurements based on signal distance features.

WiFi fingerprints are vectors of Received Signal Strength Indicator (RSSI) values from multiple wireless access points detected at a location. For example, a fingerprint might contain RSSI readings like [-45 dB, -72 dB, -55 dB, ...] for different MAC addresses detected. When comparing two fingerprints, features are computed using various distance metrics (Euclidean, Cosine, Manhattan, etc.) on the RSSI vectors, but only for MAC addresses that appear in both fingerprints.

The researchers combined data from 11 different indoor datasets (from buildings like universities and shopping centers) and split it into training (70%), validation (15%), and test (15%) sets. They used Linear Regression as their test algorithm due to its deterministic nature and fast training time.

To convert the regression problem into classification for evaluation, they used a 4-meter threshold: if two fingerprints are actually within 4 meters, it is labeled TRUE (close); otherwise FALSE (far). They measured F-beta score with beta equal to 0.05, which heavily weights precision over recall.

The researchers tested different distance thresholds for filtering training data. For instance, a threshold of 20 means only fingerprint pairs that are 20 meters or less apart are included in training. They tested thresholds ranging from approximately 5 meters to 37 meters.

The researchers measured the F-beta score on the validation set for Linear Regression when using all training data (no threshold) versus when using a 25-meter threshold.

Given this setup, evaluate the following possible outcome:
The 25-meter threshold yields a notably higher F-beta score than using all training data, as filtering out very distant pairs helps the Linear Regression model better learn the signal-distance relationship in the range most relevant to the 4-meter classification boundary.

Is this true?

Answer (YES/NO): YES